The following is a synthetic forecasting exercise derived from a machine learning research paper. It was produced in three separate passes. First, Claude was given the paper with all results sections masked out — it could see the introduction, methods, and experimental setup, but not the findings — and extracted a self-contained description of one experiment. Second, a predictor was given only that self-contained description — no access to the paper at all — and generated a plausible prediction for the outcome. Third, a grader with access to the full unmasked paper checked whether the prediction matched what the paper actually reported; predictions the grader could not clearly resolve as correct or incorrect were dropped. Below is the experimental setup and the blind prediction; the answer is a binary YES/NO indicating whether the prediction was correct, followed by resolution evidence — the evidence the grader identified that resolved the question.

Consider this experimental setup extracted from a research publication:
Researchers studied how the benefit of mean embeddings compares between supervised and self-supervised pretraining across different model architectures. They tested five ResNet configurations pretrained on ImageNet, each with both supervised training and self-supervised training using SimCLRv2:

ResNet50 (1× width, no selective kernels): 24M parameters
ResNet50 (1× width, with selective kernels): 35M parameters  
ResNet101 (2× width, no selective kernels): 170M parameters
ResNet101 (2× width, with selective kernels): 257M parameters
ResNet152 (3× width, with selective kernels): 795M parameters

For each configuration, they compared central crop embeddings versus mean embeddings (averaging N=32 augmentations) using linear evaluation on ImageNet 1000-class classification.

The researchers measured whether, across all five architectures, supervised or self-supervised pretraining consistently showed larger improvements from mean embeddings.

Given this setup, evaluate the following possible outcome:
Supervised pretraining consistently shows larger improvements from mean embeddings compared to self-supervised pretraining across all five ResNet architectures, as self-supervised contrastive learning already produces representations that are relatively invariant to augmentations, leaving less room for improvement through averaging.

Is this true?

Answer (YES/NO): NO